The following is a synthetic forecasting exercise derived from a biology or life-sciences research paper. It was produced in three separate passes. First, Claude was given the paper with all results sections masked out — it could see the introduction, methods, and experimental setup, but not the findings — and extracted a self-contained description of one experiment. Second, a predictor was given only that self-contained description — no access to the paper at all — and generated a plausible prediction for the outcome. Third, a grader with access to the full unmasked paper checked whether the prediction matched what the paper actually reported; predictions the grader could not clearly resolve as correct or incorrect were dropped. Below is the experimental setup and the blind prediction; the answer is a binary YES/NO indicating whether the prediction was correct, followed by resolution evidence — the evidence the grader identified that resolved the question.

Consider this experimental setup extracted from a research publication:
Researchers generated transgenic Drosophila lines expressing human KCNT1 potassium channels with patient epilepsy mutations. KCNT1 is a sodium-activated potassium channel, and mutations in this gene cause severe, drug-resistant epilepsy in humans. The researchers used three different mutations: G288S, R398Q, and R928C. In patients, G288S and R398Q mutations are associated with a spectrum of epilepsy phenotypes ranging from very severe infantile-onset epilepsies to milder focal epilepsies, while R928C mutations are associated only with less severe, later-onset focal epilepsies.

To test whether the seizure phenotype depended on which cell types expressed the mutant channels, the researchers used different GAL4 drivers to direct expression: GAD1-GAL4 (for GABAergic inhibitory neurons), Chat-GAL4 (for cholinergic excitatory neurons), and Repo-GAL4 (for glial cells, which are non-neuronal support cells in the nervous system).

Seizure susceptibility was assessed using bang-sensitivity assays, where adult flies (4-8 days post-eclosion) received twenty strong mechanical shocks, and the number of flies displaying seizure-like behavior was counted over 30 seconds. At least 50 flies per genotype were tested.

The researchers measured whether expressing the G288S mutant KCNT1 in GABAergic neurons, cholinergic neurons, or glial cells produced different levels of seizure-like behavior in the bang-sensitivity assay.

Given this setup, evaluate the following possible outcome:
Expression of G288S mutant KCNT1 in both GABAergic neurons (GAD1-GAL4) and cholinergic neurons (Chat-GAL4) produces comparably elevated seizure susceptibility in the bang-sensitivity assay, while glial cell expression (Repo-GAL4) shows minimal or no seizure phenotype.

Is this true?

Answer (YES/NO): NO